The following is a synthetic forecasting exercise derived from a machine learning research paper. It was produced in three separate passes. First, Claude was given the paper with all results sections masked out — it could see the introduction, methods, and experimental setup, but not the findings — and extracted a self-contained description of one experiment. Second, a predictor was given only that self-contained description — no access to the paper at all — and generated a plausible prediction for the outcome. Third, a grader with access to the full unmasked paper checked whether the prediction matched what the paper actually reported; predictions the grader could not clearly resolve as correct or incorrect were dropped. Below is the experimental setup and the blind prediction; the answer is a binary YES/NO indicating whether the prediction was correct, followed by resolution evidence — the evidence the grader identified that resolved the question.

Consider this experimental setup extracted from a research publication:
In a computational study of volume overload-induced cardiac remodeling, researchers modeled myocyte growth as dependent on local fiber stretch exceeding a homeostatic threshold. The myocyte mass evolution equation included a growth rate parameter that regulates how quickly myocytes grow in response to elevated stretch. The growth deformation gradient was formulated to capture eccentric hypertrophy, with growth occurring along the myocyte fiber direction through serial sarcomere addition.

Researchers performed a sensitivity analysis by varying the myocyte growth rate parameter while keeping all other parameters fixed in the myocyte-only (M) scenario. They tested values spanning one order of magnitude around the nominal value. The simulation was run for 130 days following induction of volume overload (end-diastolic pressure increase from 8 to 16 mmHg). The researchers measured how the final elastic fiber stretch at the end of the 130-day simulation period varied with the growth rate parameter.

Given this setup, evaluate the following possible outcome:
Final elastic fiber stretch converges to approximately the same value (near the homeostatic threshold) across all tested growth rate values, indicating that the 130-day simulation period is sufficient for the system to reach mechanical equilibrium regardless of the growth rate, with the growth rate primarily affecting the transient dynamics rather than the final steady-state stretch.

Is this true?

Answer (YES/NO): NO